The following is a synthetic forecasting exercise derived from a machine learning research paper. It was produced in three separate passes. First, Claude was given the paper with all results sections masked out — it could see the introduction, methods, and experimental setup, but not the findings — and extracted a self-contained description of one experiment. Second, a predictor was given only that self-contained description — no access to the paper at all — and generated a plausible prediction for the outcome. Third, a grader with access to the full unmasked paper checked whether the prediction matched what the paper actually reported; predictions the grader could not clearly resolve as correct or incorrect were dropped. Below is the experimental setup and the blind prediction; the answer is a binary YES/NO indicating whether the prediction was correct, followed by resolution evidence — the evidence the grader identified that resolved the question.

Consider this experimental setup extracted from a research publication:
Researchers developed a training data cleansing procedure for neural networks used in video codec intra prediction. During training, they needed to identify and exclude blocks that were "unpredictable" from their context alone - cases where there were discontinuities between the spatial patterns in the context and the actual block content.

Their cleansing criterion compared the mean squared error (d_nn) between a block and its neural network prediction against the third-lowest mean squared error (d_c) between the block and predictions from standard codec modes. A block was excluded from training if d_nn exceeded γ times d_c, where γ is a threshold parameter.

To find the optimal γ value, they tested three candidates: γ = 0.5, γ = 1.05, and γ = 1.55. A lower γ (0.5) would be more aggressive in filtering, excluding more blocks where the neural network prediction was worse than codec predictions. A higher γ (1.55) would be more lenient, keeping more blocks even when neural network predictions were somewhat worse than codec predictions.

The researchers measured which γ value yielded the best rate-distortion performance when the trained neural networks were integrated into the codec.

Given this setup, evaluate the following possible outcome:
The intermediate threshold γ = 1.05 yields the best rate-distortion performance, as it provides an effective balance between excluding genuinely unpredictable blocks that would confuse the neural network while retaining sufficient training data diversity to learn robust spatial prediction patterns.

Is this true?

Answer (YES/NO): YES